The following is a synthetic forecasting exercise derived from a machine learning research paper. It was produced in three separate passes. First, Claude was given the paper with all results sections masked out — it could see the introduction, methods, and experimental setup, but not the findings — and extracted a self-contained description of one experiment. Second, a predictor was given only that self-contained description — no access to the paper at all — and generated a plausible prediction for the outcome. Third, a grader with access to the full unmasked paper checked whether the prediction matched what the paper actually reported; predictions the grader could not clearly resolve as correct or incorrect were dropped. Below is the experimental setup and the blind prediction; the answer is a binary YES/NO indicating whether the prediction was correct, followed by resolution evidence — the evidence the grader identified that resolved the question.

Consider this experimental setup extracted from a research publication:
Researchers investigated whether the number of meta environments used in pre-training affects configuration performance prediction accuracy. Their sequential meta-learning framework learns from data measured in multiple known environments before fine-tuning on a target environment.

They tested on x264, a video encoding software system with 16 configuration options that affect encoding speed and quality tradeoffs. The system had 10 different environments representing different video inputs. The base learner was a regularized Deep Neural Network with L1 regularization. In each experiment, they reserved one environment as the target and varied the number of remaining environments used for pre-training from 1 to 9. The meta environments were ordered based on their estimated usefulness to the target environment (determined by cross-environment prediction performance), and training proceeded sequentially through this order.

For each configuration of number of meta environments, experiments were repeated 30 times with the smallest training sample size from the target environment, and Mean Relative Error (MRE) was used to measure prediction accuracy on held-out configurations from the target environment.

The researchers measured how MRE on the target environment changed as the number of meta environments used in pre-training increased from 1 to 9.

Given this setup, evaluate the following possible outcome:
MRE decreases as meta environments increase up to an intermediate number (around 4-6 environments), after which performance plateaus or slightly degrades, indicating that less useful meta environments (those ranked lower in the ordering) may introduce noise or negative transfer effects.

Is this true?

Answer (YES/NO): NO